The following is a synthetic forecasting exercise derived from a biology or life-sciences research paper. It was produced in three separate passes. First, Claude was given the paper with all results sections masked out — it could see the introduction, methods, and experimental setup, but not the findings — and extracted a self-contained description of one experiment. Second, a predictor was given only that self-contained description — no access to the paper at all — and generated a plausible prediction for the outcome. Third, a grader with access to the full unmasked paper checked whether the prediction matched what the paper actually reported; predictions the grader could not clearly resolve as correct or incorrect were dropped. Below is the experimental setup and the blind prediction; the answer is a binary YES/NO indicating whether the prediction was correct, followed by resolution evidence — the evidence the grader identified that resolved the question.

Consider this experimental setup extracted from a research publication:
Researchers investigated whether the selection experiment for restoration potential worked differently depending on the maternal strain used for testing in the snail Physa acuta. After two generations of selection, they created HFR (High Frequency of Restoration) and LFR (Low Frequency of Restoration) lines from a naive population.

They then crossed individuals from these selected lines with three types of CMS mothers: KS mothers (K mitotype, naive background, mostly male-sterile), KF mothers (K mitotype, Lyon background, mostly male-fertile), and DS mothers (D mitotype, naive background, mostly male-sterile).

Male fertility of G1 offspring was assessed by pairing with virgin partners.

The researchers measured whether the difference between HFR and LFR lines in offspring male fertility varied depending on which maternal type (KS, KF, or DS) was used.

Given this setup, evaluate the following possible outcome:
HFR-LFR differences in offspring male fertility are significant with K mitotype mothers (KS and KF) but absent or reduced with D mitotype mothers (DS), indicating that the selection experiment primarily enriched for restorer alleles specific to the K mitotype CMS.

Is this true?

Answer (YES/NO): NO